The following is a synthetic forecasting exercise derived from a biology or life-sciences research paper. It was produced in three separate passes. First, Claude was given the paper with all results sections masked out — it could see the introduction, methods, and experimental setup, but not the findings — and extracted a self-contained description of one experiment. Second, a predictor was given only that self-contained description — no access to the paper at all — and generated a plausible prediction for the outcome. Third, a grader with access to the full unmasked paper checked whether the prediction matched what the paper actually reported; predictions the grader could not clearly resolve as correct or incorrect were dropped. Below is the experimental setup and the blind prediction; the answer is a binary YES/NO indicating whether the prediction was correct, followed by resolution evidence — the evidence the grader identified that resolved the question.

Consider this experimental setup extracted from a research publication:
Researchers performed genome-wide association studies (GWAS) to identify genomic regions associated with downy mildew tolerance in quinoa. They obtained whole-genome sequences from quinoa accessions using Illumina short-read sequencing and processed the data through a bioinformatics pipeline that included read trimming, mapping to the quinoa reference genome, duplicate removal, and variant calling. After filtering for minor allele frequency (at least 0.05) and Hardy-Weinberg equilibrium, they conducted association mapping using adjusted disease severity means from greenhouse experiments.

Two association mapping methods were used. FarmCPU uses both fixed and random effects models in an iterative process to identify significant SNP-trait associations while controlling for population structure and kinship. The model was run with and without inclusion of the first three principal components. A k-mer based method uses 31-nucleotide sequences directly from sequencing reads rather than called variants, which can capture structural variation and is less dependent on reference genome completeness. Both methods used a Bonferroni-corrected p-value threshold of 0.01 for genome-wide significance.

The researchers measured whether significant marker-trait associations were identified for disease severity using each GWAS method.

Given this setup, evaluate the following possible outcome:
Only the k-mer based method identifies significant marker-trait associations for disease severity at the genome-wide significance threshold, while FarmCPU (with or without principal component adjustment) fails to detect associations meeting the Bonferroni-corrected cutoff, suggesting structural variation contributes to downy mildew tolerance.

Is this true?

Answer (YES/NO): NO